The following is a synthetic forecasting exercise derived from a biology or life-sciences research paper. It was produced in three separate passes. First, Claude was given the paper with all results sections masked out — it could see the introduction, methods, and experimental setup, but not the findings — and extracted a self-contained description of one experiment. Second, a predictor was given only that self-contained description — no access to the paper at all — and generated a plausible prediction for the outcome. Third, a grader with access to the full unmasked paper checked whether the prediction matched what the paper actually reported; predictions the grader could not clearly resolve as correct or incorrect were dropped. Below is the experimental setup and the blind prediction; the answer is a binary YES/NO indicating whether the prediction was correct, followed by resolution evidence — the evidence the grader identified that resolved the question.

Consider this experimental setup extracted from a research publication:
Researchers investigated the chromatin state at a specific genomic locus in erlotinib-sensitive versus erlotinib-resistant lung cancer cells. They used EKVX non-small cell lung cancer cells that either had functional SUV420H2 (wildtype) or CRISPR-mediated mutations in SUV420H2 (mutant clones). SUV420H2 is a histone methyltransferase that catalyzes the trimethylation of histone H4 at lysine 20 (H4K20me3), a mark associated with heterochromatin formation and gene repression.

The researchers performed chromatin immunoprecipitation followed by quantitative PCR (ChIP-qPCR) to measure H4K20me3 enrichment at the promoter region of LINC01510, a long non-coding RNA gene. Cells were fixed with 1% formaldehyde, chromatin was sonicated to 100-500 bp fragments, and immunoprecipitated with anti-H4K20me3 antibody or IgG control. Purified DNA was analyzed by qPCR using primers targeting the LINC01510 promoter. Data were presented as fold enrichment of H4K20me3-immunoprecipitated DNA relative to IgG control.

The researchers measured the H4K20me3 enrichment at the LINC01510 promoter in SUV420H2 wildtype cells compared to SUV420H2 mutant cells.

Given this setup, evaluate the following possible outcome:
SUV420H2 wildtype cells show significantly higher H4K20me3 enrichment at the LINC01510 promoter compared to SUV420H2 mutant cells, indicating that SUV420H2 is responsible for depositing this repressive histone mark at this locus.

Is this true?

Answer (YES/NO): YES